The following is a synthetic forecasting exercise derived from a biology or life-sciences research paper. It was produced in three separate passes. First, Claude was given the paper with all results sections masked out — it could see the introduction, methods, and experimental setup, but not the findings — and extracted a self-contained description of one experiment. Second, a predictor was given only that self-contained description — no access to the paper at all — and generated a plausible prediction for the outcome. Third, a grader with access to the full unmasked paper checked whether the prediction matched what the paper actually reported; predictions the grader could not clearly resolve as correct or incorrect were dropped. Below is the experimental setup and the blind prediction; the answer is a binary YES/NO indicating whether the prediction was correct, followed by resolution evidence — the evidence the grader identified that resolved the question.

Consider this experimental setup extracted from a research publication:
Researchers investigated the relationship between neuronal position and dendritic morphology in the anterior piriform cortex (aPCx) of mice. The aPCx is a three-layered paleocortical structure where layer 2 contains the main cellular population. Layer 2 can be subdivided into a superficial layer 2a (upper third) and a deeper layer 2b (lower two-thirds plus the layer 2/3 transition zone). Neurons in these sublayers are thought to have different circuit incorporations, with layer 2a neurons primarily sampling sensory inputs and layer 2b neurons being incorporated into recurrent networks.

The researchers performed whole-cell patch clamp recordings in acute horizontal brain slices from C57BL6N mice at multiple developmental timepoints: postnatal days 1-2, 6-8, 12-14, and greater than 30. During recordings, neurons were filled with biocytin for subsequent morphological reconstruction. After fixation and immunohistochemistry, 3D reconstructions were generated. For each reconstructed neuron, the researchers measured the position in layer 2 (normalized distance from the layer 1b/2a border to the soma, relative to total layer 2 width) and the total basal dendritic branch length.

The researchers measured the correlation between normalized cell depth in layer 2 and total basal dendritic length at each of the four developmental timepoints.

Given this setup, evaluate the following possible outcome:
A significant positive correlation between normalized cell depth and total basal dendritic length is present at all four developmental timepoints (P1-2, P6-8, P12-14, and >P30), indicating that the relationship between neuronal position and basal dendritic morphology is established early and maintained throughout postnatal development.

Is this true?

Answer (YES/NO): YES